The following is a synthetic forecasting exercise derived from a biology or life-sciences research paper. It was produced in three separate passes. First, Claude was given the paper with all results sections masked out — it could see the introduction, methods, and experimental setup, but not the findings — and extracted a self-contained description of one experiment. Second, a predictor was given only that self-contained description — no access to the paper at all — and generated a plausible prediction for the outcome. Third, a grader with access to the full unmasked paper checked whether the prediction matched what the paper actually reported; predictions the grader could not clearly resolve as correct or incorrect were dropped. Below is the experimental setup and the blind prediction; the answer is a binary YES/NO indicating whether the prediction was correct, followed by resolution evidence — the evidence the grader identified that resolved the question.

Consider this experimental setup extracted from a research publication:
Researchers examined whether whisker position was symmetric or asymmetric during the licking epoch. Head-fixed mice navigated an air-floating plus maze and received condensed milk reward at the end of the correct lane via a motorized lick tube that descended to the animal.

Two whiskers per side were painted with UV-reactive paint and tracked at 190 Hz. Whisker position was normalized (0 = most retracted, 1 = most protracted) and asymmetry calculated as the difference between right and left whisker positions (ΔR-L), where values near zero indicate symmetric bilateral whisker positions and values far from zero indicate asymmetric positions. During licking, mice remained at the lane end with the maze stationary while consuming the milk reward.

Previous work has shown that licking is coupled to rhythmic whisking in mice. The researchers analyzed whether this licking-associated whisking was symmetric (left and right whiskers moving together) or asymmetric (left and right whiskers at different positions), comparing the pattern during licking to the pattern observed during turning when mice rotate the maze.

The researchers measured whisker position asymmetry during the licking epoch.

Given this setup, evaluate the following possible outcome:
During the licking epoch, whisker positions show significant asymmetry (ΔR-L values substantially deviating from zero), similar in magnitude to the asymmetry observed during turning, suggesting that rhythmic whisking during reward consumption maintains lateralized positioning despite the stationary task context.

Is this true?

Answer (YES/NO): NO